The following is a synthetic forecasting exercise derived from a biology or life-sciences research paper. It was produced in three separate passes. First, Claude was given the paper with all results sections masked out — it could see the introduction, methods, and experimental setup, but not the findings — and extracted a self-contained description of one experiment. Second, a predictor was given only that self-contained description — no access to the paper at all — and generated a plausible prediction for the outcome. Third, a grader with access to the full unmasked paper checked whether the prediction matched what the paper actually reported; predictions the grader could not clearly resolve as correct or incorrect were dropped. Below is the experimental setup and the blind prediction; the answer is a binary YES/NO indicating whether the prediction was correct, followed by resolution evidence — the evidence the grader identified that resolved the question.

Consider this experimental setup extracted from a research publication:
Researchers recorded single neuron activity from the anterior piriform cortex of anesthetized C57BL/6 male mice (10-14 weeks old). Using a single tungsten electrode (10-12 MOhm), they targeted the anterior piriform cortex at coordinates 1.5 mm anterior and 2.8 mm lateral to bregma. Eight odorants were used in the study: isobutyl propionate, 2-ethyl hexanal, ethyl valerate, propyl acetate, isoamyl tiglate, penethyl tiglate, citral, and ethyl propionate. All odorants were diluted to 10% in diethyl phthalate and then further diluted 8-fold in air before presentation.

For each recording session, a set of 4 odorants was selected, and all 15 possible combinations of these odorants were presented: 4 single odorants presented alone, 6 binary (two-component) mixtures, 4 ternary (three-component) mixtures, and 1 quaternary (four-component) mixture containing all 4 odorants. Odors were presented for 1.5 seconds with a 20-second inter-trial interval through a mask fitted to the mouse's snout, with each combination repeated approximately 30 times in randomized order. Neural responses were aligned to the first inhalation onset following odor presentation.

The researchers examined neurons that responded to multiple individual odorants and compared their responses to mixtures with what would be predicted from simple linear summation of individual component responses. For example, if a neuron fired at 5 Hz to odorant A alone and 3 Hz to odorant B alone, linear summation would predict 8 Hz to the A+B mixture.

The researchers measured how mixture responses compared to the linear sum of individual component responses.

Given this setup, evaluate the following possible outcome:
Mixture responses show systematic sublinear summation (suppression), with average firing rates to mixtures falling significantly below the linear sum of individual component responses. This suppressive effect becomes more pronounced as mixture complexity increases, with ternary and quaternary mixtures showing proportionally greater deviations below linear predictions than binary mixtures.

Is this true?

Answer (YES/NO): YES